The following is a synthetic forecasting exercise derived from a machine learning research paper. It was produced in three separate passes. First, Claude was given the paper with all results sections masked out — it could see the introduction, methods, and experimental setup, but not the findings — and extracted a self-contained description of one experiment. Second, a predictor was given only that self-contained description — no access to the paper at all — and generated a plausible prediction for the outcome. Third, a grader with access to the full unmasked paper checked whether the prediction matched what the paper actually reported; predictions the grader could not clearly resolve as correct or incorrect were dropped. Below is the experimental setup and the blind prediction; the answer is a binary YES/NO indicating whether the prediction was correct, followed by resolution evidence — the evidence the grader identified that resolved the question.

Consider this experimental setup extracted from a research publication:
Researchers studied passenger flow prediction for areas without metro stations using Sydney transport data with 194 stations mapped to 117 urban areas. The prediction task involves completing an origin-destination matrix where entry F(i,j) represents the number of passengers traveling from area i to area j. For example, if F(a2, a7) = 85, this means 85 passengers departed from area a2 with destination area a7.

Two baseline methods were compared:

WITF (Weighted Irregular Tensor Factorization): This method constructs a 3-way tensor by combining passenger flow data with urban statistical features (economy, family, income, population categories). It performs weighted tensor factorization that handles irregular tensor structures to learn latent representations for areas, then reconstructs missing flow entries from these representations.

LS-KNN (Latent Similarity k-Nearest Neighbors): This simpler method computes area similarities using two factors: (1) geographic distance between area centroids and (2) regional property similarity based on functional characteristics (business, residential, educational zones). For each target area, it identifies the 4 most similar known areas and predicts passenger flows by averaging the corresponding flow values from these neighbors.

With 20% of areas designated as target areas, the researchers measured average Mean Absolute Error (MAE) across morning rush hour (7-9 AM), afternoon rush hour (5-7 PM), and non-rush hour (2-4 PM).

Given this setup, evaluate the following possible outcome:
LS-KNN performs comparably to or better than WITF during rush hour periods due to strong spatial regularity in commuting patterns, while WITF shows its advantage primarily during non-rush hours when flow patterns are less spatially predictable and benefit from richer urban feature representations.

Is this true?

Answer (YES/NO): NO